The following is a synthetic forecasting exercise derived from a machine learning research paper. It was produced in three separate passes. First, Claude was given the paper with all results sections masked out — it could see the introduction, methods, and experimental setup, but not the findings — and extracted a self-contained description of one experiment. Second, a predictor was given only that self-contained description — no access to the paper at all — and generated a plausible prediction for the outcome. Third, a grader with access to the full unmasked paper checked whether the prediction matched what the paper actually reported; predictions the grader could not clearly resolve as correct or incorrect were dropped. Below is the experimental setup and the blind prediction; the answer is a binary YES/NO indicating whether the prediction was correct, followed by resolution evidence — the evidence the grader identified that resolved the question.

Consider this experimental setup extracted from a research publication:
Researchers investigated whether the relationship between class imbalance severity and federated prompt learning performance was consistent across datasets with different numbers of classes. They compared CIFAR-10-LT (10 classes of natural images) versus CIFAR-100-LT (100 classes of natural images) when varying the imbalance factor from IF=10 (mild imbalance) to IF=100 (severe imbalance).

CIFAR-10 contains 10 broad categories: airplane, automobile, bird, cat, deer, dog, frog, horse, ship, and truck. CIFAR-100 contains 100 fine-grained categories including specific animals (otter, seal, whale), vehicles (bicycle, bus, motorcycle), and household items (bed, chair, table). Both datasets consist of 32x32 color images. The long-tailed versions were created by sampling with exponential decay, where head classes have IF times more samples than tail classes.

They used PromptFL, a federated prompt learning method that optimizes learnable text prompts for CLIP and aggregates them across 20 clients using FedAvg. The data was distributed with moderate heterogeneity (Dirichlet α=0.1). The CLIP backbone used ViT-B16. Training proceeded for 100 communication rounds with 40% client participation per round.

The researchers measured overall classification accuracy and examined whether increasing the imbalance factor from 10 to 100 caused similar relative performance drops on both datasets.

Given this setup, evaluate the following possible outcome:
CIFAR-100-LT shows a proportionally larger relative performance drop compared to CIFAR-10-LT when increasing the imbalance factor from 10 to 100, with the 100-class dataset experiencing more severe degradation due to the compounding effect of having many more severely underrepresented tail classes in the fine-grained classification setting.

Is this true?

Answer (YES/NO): YES